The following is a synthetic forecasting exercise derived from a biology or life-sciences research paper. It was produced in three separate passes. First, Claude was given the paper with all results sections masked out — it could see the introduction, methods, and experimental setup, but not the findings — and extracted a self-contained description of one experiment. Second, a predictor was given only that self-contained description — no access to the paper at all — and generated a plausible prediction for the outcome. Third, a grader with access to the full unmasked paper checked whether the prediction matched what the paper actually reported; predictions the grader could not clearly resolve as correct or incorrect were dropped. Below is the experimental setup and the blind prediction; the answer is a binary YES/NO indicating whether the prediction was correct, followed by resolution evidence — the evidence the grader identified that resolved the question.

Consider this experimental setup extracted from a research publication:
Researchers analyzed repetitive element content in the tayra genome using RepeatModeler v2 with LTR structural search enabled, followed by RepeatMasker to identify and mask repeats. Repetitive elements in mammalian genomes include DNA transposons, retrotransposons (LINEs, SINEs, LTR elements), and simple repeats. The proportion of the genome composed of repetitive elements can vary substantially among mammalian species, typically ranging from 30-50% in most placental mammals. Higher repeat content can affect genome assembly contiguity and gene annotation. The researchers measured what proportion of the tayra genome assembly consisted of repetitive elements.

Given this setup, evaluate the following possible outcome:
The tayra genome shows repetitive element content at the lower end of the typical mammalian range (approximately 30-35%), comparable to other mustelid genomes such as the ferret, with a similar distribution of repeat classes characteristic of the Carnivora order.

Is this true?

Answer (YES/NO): NO